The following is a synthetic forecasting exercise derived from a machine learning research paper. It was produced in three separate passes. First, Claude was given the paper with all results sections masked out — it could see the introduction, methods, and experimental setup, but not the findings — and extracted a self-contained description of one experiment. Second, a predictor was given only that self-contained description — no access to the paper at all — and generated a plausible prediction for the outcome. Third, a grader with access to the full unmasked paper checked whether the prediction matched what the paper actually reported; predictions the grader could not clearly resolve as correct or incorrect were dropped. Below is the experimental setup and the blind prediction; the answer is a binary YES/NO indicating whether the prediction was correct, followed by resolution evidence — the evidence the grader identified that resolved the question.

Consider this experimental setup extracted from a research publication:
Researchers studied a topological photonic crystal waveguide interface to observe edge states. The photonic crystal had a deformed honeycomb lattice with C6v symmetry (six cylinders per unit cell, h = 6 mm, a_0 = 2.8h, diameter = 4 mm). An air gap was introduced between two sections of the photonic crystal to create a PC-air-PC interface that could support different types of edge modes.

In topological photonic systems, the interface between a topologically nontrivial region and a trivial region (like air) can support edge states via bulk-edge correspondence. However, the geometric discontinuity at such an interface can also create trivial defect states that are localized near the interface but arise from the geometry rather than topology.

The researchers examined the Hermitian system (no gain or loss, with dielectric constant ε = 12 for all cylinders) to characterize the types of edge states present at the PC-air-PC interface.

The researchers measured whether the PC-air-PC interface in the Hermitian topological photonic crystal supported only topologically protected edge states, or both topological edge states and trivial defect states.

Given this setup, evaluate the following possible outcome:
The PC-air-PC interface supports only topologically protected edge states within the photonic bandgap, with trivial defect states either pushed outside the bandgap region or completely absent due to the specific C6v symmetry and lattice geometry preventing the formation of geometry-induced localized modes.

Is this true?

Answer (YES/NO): NO